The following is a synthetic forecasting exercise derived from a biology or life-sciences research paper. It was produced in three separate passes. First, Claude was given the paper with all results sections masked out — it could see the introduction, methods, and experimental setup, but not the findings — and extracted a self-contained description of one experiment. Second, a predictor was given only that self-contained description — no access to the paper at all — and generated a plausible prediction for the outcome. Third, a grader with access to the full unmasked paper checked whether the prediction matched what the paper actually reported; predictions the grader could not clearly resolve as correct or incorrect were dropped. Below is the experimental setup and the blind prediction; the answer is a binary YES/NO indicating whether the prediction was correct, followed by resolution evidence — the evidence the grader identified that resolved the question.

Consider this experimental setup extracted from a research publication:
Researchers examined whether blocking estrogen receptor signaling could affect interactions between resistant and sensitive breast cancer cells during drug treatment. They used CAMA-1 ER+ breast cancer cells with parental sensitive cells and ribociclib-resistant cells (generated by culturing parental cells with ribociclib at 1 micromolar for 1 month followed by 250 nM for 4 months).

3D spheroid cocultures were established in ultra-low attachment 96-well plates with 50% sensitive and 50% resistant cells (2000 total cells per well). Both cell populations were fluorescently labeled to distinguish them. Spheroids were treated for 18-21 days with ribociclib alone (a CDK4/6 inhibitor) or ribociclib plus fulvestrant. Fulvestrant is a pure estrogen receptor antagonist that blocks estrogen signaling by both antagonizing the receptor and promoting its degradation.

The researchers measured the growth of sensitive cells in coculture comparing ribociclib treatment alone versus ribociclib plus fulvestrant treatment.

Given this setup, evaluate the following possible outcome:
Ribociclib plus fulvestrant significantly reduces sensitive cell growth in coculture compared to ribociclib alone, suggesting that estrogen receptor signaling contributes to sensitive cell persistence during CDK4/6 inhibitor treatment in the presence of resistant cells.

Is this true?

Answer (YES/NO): NO